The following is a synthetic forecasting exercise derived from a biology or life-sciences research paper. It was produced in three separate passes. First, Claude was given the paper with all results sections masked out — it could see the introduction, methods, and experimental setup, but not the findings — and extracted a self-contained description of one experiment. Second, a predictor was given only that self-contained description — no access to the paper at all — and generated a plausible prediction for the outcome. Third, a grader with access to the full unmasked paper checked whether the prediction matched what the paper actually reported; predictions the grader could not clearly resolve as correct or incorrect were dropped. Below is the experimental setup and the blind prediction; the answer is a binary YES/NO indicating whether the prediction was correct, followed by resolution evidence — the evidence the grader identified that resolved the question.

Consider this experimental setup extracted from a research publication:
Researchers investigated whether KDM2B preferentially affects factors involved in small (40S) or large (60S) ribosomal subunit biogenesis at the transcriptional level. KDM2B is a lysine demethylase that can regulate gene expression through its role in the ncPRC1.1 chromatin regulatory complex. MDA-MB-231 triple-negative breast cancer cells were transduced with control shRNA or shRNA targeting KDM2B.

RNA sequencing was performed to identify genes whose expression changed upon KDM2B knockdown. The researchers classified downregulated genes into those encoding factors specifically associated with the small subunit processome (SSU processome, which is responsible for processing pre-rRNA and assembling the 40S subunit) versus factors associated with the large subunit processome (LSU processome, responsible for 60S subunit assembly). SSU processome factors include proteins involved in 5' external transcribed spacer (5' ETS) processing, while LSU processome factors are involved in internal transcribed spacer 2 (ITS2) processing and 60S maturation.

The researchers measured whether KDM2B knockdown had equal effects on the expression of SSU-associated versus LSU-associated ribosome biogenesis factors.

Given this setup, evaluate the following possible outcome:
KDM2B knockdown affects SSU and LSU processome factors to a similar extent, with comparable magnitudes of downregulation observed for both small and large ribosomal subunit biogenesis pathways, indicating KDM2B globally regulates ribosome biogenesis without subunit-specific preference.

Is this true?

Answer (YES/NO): NO